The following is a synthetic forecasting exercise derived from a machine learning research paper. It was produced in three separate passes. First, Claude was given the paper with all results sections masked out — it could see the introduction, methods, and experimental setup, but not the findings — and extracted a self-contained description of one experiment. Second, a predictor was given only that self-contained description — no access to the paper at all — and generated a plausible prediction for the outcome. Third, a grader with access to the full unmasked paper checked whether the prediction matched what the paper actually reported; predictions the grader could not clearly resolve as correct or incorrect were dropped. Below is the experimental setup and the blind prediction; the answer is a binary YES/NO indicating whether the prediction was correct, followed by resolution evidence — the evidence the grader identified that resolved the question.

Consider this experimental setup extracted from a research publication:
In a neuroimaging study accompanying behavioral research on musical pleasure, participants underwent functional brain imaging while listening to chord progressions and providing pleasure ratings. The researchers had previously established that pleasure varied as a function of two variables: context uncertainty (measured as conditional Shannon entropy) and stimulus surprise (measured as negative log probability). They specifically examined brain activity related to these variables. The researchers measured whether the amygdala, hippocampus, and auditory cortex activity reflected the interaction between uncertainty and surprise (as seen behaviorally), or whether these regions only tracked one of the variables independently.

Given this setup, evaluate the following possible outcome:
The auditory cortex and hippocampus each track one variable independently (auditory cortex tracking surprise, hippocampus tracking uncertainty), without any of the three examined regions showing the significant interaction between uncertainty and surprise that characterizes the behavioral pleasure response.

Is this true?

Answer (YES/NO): NO